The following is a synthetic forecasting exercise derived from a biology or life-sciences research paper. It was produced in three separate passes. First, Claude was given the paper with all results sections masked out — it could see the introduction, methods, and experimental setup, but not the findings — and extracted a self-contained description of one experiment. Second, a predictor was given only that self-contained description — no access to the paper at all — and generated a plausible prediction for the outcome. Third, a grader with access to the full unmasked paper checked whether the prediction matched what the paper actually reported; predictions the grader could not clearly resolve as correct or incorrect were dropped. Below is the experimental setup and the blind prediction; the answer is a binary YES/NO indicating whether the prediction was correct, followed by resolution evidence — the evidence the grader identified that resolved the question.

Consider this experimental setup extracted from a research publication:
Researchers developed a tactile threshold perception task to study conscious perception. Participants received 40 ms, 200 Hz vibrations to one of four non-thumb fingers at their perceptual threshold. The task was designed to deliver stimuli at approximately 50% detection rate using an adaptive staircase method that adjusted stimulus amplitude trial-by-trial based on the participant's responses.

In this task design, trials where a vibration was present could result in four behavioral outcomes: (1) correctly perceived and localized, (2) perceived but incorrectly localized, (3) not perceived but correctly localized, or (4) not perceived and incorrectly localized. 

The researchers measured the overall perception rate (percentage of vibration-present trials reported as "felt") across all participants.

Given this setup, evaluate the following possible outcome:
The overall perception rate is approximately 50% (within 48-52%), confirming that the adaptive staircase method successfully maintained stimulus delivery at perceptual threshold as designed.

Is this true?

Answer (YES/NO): NO